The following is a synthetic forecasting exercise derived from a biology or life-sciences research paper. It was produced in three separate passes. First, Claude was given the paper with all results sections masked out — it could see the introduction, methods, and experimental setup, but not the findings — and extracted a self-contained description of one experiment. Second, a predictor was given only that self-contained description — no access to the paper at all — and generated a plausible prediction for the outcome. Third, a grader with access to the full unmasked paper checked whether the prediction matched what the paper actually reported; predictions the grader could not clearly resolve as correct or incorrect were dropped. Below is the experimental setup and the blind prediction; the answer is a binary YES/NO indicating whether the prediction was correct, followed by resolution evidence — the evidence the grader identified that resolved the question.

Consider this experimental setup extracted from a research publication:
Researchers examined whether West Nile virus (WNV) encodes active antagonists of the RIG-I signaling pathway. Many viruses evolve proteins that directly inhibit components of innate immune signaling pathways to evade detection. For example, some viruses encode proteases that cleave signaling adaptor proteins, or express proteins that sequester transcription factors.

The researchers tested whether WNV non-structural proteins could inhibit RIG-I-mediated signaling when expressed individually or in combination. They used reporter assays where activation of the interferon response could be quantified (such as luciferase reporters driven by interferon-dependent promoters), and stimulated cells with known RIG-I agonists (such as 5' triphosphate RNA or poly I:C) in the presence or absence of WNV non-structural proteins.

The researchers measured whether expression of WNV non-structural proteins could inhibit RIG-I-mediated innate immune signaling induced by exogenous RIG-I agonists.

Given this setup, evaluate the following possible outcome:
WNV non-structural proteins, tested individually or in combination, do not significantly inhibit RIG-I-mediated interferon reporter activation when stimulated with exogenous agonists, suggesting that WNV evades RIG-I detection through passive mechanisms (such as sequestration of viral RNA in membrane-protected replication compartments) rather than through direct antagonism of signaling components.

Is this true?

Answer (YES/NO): YES